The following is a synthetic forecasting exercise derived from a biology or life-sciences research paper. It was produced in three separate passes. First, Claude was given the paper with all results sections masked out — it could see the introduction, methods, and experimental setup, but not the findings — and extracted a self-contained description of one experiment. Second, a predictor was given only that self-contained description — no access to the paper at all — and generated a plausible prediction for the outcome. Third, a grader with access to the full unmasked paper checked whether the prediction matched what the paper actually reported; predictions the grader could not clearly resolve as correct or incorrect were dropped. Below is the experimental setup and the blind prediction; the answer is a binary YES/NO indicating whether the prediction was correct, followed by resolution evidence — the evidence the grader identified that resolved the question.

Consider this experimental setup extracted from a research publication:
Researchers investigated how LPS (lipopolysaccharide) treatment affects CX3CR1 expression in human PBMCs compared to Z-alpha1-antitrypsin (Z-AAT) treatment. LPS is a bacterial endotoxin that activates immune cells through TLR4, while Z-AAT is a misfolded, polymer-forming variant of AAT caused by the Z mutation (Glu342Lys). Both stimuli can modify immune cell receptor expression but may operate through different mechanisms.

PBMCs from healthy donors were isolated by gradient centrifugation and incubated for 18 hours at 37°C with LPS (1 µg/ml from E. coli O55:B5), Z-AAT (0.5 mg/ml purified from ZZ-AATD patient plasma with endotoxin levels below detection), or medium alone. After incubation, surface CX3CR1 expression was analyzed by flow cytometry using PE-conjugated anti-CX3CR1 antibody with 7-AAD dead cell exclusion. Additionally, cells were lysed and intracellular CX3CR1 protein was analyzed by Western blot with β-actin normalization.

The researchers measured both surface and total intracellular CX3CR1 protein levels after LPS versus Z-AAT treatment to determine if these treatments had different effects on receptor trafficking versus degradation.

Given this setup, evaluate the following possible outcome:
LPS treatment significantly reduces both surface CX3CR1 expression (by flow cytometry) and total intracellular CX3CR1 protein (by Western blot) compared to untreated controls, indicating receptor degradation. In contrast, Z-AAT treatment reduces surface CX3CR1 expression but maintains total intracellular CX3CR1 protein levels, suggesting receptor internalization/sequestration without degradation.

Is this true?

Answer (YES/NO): NO